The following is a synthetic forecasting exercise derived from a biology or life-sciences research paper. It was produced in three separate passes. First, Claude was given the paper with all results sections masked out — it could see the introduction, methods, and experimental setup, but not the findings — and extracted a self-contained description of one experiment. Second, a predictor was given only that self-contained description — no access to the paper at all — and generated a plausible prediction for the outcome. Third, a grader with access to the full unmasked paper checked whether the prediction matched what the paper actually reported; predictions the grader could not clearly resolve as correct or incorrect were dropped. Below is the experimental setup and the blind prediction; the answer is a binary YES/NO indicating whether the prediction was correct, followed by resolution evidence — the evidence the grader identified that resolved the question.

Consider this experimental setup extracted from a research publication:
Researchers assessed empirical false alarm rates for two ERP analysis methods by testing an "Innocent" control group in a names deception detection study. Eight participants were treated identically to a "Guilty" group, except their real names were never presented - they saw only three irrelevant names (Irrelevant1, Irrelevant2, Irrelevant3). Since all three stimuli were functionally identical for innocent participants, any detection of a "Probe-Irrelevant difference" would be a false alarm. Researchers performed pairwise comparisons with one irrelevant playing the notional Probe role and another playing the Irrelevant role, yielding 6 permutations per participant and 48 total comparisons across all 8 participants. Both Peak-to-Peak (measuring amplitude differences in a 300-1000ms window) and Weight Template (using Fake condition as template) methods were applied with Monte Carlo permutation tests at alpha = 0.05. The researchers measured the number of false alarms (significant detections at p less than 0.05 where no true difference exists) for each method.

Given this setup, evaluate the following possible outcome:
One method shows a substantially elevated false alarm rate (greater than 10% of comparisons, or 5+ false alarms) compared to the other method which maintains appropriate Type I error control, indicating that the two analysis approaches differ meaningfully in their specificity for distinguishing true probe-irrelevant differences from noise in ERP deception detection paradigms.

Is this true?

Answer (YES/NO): NO